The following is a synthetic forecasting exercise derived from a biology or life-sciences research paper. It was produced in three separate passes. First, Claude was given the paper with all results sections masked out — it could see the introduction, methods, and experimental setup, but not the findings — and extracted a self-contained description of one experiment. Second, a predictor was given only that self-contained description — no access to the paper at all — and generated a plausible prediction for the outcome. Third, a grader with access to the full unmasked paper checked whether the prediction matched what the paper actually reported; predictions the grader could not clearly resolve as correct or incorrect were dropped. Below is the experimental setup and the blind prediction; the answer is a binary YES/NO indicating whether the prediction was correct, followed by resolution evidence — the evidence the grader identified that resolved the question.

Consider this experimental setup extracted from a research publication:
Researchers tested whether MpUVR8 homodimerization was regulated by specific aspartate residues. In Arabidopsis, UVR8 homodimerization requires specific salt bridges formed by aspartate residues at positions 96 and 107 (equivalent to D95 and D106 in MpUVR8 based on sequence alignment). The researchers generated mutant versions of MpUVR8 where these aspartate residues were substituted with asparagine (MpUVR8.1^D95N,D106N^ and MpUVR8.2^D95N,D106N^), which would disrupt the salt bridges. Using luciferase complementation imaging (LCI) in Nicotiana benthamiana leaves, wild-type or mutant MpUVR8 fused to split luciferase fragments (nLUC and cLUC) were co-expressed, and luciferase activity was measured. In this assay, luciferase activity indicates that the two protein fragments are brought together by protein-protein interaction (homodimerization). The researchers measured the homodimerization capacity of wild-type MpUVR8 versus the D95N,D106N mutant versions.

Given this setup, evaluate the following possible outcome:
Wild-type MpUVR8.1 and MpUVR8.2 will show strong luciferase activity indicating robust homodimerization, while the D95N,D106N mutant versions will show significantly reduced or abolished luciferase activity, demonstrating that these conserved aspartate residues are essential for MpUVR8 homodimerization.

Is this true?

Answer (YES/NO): YES